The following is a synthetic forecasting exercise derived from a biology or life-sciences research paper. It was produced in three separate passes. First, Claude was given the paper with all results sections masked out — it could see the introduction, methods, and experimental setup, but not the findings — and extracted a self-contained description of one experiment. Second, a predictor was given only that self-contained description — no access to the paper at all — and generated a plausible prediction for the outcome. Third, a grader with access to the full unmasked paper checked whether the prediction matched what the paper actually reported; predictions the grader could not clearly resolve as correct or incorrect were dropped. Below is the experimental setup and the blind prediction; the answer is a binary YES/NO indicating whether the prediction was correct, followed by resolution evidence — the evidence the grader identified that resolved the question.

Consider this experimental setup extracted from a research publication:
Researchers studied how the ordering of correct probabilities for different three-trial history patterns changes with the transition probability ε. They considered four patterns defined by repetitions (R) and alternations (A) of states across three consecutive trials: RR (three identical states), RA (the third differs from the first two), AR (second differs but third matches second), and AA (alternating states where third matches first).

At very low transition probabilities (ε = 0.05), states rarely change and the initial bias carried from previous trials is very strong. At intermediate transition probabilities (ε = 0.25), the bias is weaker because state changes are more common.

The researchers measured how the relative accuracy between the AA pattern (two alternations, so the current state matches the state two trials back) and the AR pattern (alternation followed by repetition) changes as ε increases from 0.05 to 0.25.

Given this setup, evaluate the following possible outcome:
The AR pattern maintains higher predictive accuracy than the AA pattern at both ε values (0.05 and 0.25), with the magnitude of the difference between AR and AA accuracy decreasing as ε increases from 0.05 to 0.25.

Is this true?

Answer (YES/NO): NO